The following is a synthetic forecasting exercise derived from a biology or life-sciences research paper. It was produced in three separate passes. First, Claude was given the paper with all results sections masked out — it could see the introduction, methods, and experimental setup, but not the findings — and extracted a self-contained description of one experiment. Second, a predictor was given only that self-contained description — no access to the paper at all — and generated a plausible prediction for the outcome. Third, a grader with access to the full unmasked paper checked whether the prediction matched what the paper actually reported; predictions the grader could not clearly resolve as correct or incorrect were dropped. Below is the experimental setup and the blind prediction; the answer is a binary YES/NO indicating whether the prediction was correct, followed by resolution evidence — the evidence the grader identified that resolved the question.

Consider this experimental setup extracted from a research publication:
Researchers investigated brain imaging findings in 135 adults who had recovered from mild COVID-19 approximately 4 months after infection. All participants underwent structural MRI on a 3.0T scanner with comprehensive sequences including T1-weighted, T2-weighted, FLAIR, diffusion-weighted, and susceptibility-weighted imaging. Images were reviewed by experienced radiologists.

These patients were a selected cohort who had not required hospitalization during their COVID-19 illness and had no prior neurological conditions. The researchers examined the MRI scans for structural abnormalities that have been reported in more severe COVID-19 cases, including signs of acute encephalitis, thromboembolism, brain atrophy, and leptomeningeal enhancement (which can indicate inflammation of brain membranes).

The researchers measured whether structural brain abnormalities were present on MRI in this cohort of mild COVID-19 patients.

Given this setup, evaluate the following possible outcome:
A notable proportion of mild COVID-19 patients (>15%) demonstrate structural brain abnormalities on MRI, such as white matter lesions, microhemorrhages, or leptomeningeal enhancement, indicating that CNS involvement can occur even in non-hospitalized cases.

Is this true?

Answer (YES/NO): NO